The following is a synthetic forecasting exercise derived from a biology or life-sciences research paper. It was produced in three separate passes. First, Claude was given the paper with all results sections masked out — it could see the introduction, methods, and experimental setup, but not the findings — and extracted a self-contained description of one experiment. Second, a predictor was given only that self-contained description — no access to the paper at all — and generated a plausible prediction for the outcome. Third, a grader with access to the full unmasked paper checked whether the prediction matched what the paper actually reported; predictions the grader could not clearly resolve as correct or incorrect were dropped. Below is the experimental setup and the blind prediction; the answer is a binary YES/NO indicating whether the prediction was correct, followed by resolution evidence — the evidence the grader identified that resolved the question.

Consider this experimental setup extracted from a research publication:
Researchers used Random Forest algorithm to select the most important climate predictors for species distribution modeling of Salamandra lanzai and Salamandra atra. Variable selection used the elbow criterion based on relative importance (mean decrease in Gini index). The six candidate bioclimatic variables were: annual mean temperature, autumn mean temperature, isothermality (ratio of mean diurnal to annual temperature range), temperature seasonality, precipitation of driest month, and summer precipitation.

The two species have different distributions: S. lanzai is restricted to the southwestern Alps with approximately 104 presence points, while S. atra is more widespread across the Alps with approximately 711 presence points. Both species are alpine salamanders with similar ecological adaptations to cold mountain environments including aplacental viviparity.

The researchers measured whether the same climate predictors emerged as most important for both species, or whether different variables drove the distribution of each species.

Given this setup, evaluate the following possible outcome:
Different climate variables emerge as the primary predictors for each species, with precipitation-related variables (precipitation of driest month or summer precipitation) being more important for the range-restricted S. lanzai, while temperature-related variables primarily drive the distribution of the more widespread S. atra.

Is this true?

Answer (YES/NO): NO